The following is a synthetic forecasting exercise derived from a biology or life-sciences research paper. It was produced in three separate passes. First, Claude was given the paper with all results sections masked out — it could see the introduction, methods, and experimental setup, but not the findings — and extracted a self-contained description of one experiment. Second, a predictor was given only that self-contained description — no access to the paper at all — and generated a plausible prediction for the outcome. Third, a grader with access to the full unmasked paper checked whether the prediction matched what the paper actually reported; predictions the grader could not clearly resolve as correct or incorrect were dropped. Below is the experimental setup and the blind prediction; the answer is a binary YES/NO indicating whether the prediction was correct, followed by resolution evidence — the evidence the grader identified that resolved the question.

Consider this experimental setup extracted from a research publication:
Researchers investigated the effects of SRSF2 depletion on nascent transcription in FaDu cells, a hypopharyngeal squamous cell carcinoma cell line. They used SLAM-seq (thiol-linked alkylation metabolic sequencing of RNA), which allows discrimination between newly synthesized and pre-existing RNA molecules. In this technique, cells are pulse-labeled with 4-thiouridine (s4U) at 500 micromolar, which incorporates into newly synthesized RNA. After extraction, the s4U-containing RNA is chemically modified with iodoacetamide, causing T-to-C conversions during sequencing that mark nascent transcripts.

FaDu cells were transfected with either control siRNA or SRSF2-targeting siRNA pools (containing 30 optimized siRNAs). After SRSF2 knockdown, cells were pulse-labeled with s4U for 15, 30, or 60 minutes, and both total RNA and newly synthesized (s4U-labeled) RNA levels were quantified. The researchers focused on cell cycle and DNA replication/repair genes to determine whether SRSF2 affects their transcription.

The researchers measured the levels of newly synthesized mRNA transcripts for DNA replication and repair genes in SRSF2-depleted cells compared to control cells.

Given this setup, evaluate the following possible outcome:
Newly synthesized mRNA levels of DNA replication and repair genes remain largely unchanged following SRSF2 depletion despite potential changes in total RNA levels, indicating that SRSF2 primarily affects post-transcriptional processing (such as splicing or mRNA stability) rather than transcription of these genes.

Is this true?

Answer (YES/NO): NO